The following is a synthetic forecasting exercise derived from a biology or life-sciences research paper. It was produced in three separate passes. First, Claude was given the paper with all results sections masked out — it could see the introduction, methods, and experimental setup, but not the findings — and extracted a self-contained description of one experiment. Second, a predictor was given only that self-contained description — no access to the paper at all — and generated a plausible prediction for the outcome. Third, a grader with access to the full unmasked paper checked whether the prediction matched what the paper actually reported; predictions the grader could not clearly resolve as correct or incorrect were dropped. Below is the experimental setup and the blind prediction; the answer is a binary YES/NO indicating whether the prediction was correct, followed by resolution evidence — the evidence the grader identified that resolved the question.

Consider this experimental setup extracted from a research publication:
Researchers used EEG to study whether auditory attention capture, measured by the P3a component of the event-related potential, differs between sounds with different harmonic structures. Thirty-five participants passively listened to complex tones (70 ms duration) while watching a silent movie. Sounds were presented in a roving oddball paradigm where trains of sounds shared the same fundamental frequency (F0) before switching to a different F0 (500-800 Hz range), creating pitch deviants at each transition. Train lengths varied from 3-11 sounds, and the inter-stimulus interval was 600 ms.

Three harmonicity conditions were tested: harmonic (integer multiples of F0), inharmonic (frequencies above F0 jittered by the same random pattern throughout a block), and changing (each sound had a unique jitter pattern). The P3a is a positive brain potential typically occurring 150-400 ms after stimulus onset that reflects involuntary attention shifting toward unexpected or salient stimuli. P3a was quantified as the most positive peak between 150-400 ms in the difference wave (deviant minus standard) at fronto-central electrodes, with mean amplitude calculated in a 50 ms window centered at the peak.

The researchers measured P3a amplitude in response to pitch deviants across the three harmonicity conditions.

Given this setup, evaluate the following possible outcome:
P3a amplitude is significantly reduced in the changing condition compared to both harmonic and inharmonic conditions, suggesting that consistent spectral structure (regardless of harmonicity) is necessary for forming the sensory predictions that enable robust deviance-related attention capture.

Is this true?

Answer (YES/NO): NO